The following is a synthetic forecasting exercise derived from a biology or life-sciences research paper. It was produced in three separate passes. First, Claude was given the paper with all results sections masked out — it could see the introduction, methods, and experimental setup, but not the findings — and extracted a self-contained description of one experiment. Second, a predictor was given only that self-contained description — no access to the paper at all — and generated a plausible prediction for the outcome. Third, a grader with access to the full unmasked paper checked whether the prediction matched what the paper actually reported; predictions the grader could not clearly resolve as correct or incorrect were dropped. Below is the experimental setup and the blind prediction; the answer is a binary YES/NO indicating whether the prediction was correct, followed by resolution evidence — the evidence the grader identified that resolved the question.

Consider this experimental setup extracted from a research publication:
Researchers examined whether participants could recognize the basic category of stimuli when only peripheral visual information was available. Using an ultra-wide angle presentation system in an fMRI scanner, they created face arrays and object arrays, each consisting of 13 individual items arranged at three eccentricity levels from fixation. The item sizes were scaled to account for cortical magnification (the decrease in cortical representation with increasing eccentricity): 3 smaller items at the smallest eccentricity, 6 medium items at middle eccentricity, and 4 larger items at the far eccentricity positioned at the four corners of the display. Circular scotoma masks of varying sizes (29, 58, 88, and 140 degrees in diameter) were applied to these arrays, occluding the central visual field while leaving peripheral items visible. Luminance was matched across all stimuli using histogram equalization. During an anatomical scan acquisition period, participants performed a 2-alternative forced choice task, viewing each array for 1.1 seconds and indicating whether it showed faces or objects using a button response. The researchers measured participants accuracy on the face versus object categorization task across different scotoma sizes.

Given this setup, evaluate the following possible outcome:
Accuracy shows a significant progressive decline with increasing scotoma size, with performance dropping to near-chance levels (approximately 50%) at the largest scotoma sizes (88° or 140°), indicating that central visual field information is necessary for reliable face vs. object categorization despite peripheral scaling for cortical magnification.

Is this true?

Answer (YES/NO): NO